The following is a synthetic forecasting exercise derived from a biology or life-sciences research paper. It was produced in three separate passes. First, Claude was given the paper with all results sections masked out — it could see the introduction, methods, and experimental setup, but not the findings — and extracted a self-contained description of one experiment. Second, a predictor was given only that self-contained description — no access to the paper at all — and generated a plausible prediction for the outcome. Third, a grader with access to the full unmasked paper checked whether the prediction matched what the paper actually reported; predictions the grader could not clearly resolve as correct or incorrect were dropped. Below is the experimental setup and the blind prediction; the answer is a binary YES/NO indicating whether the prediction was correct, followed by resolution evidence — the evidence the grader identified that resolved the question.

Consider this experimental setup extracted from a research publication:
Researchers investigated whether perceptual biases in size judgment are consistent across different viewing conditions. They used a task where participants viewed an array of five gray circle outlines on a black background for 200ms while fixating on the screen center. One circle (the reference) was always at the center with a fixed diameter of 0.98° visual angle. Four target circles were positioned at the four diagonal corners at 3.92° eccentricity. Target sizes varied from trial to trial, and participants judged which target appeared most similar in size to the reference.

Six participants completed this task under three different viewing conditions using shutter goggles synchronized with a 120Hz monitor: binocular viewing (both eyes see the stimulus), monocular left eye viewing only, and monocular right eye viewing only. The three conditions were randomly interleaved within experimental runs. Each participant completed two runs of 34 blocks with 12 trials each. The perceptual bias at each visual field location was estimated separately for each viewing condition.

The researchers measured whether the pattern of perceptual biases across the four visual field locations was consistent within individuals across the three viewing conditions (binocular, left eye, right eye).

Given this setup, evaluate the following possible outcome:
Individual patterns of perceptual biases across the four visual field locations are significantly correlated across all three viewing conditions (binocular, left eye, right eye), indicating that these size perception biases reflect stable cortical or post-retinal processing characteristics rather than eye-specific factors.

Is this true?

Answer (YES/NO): YES